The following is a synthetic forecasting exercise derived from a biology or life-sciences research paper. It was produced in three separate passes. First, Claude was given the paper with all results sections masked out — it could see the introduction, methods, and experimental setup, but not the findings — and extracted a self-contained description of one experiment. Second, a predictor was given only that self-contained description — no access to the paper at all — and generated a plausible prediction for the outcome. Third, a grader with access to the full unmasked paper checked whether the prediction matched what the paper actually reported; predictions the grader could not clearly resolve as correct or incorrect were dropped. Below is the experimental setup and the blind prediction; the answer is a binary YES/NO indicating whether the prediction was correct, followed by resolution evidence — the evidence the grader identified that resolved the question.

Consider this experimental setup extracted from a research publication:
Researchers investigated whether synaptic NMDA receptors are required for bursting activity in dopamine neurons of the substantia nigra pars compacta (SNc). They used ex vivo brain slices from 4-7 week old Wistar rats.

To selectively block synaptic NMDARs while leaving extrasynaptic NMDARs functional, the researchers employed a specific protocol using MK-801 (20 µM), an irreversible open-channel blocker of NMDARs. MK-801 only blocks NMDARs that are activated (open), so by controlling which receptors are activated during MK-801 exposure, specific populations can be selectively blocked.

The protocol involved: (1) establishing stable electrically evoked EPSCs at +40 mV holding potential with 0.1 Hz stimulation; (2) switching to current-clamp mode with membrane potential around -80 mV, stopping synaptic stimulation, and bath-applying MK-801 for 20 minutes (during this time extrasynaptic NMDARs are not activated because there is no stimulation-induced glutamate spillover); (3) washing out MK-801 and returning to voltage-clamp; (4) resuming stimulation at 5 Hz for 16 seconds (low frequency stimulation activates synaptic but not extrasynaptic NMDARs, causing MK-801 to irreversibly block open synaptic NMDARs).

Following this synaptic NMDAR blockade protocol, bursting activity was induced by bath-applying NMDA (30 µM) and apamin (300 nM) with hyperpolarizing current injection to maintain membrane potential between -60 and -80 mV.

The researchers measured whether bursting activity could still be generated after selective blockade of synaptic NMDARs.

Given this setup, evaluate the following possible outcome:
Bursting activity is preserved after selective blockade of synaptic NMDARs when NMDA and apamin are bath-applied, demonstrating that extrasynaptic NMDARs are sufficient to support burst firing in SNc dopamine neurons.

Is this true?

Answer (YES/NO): YES